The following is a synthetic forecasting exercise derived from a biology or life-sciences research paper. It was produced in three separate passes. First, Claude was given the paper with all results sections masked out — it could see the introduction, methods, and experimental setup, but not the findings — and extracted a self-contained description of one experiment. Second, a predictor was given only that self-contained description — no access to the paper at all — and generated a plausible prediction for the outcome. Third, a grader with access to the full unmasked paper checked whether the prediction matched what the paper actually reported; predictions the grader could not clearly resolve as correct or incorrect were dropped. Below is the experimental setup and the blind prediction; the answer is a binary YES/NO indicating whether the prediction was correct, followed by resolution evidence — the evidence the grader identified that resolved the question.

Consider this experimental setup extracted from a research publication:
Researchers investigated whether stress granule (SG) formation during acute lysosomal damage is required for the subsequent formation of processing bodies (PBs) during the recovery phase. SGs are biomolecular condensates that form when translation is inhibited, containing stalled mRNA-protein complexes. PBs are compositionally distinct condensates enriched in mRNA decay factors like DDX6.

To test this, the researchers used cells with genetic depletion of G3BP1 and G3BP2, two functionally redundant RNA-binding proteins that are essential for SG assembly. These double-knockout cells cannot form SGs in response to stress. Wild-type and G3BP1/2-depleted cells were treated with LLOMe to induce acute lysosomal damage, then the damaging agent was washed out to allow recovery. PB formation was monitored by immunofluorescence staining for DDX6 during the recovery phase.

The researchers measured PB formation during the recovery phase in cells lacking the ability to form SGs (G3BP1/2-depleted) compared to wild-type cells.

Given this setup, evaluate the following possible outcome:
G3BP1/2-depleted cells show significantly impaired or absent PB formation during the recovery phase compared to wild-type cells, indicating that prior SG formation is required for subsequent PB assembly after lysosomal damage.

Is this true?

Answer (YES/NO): YES